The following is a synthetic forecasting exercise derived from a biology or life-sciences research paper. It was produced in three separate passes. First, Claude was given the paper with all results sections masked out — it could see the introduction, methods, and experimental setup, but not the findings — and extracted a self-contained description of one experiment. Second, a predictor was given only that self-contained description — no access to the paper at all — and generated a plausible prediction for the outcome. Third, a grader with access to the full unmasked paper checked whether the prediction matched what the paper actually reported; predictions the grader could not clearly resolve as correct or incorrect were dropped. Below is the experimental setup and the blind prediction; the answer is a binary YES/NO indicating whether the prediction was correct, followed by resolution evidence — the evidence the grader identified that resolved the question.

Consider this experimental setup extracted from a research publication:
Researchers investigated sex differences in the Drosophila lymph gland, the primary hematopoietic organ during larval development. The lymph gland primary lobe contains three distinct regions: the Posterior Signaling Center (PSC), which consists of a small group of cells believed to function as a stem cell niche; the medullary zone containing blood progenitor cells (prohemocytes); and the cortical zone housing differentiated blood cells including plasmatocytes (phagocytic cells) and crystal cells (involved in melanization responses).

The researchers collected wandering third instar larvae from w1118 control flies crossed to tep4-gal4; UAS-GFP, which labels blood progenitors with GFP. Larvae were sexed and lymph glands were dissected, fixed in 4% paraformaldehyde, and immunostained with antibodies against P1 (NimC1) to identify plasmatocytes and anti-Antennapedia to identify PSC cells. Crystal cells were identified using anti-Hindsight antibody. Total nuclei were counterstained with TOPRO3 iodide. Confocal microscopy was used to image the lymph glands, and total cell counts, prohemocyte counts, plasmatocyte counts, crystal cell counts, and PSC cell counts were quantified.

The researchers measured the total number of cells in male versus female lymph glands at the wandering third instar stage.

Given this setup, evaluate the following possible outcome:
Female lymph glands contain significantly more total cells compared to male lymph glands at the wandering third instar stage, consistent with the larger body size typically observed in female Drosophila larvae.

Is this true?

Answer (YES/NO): YES